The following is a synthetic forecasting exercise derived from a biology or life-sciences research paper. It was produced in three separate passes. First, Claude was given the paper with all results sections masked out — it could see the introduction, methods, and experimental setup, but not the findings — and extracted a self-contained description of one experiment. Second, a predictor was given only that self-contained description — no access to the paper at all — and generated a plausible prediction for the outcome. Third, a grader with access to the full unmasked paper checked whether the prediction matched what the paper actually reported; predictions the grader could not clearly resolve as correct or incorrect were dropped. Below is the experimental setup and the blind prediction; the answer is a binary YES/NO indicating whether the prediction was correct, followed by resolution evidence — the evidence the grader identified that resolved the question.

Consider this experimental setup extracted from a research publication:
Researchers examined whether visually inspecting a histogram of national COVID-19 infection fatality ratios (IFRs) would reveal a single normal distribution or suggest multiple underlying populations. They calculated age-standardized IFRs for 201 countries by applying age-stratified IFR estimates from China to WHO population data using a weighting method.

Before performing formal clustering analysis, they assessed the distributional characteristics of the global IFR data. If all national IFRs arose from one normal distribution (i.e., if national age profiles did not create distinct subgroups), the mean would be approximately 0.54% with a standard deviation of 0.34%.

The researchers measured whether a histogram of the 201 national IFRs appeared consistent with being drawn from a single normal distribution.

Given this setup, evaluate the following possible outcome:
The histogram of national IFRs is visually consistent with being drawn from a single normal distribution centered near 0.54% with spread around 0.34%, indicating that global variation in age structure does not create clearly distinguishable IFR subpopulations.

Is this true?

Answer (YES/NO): NO